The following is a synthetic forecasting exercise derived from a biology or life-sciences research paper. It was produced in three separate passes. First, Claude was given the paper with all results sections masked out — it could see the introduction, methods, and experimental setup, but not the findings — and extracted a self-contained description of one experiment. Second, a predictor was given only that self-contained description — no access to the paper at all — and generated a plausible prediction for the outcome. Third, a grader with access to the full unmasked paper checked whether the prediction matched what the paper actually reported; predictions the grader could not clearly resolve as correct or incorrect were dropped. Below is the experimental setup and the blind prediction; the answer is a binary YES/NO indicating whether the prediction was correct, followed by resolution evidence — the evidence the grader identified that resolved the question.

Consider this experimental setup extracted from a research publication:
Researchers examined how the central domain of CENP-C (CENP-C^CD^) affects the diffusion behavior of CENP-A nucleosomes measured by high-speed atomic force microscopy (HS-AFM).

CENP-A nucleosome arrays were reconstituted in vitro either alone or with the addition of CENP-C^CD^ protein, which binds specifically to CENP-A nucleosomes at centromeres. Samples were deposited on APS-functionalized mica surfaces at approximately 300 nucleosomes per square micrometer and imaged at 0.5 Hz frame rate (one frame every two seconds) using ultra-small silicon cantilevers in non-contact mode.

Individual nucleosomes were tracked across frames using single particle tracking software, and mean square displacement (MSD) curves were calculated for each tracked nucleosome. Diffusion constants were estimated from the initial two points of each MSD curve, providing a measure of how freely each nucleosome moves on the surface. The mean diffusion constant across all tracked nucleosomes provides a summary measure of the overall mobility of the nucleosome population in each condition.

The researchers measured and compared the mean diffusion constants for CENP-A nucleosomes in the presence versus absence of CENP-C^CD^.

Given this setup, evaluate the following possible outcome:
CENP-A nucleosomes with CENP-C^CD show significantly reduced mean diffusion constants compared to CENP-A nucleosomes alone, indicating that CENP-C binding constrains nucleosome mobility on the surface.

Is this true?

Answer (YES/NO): YES